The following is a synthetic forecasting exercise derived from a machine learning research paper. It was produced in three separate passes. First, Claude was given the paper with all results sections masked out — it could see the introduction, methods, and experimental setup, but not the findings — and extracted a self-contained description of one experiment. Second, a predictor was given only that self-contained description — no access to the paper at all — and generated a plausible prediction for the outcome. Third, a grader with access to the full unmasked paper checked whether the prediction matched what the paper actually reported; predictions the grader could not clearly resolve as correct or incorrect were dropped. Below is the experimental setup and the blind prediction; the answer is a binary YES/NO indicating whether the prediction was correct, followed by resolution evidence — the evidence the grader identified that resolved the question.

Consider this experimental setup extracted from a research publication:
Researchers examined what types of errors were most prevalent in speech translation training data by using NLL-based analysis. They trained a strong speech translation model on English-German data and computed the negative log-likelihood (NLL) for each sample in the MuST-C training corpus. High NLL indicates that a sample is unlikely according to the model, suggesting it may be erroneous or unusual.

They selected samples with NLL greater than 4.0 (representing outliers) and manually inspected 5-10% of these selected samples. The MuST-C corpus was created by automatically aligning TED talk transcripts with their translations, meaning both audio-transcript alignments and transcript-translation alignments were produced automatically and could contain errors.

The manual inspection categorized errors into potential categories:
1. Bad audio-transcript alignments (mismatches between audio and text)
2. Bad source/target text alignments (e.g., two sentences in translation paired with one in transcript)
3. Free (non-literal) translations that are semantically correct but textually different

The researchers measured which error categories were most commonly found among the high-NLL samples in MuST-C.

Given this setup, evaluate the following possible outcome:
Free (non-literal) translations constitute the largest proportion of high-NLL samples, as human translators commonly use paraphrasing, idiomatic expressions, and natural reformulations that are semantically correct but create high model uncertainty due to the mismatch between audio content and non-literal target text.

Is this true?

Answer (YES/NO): NO